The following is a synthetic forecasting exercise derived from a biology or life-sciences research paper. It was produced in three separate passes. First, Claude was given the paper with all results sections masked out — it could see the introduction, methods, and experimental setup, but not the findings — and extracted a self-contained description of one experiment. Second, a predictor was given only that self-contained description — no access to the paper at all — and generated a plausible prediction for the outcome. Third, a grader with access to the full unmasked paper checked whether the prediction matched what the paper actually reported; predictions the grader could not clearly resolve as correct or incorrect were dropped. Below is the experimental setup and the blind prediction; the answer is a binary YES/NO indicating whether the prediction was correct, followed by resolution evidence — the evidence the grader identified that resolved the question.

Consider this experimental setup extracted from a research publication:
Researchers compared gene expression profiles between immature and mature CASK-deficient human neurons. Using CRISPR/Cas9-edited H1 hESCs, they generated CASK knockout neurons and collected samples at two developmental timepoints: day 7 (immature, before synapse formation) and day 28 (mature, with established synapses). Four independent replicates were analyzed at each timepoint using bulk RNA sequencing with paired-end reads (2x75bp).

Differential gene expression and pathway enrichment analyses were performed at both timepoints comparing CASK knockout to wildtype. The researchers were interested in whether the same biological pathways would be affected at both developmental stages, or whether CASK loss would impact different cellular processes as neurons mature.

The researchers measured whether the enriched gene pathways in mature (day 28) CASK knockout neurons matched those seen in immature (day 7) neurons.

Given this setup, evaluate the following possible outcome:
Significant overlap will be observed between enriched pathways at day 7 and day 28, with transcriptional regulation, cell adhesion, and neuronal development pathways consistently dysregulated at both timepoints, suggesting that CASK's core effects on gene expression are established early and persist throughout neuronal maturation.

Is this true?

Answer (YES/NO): NO